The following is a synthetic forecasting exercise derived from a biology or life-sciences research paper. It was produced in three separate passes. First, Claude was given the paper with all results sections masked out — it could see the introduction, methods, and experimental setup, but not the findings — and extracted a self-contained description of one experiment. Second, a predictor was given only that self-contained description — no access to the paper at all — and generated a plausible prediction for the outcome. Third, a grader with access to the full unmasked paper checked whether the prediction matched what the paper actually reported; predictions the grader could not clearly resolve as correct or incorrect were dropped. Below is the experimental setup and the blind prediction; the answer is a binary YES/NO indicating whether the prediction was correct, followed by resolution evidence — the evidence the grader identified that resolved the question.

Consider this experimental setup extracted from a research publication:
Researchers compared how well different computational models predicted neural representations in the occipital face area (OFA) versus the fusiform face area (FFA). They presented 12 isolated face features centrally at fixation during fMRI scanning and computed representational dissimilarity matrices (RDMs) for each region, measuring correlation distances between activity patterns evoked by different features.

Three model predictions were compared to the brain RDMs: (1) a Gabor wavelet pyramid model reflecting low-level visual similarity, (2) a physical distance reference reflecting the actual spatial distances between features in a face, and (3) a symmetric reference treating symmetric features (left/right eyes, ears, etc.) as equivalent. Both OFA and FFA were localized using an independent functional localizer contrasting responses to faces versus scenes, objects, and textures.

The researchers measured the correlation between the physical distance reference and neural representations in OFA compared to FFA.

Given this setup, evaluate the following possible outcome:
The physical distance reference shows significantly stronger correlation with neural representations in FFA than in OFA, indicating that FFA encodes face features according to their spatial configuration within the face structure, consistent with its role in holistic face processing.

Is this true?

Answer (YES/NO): NO